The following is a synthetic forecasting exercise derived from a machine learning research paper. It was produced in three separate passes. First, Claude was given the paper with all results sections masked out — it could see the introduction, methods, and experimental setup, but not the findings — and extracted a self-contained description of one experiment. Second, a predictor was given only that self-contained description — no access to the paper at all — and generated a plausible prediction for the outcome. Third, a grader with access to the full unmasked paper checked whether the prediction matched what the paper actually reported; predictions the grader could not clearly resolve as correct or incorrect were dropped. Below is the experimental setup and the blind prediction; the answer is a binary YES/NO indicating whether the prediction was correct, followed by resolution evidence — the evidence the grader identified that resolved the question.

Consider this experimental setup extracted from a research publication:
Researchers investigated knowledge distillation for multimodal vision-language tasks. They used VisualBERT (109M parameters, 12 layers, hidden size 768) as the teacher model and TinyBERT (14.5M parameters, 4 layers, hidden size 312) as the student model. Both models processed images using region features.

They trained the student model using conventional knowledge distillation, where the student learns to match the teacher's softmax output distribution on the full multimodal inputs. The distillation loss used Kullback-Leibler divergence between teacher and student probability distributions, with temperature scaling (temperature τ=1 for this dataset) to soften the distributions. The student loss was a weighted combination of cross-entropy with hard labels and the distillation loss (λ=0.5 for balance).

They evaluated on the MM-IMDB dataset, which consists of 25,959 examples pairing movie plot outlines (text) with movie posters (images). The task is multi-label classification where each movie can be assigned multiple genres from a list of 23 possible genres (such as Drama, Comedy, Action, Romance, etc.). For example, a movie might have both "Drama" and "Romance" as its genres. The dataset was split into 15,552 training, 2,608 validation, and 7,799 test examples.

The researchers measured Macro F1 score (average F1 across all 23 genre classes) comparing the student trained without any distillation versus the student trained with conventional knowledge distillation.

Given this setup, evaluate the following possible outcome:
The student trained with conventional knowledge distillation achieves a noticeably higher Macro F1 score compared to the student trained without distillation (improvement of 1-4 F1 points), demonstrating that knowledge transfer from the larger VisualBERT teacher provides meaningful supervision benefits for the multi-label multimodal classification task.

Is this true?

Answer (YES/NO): NO